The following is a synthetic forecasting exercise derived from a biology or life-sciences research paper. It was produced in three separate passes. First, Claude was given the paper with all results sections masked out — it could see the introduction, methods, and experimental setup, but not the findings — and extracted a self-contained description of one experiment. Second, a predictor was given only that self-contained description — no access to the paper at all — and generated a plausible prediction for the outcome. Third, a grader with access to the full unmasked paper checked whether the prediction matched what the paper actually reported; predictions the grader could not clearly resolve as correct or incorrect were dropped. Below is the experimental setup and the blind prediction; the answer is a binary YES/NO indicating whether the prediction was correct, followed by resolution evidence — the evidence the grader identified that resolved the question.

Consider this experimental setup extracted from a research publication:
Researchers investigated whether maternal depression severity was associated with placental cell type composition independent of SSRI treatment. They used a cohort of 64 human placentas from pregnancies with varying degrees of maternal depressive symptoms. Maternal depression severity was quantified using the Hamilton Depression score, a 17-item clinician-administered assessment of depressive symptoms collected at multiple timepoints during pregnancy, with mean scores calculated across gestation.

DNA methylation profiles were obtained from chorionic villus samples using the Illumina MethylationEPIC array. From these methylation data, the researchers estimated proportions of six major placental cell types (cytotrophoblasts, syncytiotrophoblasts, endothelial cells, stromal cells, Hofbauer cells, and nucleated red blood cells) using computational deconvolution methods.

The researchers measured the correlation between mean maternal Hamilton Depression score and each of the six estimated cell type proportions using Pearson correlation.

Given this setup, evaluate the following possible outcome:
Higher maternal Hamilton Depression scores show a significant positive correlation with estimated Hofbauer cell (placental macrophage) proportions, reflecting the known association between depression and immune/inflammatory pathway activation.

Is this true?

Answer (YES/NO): NO